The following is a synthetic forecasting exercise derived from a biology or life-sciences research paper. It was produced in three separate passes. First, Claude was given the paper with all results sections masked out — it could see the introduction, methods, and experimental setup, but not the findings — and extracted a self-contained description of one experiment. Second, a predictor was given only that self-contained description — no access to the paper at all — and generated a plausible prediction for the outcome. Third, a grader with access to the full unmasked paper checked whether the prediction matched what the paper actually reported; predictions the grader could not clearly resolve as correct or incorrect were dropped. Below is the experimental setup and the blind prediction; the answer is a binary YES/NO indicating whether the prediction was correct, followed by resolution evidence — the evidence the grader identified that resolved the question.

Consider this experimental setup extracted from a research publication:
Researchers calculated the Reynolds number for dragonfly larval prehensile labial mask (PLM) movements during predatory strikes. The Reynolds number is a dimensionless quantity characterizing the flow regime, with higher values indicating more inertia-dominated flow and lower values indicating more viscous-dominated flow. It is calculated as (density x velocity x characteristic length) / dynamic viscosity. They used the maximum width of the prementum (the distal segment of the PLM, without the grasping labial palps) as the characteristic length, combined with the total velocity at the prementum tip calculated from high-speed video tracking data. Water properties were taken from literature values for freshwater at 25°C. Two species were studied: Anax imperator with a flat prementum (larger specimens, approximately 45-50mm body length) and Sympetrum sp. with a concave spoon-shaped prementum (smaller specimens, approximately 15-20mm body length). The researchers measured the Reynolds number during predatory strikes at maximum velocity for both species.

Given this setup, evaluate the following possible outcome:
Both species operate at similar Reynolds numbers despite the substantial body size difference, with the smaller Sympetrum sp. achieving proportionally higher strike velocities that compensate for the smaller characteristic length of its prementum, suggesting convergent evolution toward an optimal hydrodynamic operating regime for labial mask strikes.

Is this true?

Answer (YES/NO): NO